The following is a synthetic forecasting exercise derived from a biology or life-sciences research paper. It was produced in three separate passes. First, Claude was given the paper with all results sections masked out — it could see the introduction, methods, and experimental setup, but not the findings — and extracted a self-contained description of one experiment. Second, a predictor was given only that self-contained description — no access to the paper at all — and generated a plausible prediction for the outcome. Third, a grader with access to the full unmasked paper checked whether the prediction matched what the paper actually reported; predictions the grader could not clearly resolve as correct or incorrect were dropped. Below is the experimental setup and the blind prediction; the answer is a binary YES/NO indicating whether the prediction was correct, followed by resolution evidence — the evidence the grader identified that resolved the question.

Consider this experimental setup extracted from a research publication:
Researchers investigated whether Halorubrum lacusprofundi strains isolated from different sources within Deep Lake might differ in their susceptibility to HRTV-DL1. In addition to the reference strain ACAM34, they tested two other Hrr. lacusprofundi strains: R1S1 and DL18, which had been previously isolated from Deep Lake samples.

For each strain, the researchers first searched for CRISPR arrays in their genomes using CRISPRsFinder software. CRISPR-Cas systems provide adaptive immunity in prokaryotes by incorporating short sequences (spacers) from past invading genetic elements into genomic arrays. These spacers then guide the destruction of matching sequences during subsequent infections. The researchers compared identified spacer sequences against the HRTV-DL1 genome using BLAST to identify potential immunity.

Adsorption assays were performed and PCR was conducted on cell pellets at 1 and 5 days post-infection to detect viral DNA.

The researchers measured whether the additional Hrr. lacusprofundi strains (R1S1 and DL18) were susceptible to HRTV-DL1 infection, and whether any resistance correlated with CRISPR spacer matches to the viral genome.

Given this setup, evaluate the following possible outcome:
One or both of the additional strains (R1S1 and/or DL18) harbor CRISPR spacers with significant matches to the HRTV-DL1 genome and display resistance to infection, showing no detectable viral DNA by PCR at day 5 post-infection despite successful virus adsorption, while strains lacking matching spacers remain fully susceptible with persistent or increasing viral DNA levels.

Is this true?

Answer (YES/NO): NO